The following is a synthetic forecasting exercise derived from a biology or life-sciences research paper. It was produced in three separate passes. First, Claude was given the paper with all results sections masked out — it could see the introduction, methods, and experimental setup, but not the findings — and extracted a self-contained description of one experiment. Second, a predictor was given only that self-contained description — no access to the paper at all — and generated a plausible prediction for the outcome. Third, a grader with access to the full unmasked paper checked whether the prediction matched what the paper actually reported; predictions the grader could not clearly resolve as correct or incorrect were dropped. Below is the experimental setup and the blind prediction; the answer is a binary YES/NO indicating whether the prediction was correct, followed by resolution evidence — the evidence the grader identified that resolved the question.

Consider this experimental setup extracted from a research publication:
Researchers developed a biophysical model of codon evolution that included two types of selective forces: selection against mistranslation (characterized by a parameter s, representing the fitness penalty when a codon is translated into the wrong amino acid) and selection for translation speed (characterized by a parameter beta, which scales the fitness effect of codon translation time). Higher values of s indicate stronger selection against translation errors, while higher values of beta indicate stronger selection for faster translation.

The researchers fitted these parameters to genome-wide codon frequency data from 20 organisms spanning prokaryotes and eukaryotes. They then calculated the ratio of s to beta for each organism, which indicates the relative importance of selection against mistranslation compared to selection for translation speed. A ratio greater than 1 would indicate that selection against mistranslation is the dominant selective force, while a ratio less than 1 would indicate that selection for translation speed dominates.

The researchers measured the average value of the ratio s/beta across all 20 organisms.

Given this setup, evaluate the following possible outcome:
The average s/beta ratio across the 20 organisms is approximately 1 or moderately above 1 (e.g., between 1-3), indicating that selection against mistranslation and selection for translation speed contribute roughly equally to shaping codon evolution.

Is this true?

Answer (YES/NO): NO